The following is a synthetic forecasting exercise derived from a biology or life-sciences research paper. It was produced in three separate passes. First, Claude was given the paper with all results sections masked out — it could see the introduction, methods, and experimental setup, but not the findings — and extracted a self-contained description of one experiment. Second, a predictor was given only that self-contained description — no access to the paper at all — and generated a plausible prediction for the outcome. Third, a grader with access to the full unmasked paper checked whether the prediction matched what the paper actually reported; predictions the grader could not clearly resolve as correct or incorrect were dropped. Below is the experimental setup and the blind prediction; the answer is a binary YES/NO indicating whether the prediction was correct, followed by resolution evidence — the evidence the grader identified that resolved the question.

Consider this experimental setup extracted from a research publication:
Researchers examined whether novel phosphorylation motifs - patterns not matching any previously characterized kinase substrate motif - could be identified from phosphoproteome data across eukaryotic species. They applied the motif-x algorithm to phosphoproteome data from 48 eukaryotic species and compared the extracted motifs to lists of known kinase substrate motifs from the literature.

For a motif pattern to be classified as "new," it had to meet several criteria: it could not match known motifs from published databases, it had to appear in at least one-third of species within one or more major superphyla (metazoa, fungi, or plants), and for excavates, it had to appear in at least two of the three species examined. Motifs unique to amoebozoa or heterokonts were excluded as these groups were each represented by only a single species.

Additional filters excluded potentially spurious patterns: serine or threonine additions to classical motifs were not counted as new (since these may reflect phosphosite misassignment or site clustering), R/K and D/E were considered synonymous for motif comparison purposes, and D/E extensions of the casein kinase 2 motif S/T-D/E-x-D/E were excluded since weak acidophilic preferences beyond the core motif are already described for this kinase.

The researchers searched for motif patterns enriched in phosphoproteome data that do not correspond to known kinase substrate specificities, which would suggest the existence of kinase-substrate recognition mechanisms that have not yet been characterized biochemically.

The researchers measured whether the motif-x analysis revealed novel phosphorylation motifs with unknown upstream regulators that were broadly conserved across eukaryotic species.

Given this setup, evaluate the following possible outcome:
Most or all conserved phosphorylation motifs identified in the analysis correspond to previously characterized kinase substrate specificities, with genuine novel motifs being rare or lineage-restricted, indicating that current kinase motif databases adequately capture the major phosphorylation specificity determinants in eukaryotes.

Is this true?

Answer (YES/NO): NO